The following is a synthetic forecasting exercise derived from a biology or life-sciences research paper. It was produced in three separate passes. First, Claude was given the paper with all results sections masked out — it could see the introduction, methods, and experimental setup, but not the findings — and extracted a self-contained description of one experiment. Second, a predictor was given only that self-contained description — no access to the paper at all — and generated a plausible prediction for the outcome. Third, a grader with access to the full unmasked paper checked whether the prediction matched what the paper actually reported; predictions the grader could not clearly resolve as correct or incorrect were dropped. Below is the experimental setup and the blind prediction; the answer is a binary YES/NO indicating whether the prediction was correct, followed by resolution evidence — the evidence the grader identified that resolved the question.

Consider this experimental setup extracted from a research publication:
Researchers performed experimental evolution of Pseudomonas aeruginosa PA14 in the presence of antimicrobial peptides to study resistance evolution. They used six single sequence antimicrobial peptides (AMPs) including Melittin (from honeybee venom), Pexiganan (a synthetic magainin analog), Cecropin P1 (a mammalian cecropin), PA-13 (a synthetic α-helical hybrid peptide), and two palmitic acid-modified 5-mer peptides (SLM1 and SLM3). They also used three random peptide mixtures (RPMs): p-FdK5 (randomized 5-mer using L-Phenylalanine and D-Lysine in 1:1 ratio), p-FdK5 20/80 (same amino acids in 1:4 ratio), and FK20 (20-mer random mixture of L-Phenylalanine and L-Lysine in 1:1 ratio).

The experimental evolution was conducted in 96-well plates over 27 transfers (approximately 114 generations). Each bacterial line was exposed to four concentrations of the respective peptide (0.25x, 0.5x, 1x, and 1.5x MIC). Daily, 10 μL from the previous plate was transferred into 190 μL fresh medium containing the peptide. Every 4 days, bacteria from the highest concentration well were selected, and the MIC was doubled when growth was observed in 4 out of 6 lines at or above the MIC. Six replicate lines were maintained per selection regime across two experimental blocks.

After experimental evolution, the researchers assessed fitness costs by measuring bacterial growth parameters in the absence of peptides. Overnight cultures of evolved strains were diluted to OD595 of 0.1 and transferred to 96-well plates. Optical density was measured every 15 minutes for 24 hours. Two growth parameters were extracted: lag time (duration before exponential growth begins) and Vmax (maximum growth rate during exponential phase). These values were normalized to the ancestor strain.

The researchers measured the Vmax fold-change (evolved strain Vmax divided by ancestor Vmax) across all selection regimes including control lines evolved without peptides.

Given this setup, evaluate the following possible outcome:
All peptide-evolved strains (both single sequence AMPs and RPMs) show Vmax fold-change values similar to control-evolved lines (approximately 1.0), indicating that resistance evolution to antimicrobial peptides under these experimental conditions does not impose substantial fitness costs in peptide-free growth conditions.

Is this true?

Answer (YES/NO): NO